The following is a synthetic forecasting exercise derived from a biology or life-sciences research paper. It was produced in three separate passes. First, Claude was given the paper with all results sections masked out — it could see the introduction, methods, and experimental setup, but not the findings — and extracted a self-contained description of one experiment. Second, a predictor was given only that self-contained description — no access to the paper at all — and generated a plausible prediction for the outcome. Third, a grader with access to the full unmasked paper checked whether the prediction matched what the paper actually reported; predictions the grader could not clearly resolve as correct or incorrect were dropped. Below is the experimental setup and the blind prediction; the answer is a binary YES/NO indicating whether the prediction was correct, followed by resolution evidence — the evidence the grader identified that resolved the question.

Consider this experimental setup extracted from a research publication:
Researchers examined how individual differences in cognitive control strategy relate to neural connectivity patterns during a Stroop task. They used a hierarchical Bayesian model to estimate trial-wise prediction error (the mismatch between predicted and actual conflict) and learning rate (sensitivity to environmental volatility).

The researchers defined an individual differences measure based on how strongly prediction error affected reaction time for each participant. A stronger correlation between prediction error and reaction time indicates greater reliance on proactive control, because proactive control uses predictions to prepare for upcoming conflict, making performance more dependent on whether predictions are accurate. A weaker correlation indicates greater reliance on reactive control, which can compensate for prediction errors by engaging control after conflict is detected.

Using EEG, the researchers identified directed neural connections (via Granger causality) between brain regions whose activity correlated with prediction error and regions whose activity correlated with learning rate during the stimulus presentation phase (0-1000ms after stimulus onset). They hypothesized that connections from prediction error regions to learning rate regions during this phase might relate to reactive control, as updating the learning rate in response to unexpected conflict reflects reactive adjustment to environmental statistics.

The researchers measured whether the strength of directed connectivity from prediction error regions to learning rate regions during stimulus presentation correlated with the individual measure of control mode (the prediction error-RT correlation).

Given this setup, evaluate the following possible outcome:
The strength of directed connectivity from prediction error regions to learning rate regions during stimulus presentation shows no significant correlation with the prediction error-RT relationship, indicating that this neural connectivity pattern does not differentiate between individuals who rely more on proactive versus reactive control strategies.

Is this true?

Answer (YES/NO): NO